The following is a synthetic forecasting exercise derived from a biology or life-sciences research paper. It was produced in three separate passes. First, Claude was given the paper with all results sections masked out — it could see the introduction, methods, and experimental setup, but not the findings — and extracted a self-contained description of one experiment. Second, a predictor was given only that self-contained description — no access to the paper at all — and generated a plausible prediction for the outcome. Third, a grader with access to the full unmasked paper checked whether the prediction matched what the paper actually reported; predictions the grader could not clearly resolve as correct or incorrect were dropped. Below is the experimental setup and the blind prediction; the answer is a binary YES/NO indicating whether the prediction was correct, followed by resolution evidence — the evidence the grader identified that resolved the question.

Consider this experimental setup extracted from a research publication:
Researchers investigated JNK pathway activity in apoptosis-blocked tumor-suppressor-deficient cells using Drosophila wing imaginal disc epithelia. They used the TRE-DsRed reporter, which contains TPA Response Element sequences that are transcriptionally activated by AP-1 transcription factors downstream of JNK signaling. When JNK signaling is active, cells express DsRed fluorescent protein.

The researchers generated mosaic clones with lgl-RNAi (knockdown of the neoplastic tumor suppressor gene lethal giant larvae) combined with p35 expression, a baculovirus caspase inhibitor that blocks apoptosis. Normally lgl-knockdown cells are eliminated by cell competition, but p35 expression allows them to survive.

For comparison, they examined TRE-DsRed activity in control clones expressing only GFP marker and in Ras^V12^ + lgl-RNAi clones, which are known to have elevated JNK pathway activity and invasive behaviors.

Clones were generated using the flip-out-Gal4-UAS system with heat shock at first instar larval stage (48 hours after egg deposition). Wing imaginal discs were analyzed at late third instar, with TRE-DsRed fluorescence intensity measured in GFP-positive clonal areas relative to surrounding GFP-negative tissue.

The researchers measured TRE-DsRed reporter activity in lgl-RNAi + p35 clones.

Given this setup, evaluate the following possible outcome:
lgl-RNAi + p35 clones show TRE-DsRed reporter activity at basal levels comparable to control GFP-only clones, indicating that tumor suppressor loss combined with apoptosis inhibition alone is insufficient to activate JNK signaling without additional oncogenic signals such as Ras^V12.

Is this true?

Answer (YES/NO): NO